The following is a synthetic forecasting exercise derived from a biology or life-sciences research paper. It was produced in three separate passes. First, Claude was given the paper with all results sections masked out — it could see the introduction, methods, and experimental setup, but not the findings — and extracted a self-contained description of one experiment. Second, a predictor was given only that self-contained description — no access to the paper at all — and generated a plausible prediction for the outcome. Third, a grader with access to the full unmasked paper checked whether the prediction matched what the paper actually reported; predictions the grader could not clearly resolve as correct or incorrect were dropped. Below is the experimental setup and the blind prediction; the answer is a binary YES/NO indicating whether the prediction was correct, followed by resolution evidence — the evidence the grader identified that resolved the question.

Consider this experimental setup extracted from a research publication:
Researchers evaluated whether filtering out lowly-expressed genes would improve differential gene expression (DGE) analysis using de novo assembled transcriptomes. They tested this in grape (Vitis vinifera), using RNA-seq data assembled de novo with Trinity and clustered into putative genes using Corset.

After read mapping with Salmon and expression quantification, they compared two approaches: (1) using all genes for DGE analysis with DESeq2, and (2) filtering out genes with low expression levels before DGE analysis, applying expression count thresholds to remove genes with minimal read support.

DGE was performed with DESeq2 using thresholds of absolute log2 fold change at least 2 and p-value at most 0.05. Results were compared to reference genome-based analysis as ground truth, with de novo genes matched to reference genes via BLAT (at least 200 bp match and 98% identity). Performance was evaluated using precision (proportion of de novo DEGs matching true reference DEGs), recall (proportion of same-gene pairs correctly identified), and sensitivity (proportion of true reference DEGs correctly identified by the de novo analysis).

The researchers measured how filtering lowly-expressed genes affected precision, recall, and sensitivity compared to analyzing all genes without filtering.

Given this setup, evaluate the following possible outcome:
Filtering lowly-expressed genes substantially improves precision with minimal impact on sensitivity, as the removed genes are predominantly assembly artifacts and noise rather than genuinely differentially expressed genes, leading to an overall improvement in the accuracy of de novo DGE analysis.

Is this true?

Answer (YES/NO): NO